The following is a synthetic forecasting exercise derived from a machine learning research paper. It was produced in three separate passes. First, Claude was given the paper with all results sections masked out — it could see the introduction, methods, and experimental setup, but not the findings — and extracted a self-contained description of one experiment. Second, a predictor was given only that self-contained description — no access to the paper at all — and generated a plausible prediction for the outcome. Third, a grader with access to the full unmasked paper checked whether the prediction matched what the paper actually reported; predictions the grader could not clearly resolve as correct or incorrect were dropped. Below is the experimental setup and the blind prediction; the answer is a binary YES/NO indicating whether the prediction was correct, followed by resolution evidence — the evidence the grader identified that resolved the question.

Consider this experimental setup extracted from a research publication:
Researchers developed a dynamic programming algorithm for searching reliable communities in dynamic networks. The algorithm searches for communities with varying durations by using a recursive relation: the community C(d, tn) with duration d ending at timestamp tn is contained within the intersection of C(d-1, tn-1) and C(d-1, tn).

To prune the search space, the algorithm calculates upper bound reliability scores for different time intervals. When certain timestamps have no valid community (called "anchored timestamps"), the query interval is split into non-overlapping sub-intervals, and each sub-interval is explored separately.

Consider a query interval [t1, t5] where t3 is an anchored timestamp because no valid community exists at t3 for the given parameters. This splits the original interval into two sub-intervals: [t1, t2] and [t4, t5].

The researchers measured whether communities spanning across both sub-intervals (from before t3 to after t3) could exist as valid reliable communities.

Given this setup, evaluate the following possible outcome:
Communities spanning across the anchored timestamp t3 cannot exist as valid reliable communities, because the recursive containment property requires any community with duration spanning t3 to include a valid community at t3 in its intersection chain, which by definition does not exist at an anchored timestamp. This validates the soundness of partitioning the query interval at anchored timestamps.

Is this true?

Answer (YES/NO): YES